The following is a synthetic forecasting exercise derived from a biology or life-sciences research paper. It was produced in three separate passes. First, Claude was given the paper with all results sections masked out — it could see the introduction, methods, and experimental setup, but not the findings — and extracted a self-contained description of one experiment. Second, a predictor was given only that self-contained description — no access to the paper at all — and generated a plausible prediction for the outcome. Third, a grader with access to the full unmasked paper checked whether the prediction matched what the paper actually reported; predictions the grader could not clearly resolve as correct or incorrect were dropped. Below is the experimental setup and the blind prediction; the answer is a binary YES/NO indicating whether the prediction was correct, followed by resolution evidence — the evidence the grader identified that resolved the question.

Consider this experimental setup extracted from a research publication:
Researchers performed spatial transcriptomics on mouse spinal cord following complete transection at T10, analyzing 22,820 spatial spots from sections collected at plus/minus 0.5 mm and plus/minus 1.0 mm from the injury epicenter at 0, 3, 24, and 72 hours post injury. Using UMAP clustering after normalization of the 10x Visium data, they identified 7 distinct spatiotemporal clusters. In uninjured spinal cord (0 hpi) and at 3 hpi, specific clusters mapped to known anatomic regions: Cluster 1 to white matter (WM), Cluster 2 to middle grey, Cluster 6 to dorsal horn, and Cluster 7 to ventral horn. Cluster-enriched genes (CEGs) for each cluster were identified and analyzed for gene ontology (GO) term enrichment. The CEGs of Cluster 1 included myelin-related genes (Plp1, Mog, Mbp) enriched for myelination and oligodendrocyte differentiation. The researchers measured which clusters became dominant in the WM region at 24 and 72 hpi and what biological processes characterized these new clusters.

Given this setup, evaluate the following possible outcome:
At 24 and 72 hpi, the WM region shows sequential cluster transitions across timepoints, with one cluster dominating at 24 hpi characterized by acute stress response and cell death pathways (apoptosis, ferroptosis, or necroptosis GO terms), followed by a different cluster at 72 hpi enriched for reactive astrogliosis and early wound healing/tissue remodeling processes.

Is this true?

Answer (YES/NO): NO